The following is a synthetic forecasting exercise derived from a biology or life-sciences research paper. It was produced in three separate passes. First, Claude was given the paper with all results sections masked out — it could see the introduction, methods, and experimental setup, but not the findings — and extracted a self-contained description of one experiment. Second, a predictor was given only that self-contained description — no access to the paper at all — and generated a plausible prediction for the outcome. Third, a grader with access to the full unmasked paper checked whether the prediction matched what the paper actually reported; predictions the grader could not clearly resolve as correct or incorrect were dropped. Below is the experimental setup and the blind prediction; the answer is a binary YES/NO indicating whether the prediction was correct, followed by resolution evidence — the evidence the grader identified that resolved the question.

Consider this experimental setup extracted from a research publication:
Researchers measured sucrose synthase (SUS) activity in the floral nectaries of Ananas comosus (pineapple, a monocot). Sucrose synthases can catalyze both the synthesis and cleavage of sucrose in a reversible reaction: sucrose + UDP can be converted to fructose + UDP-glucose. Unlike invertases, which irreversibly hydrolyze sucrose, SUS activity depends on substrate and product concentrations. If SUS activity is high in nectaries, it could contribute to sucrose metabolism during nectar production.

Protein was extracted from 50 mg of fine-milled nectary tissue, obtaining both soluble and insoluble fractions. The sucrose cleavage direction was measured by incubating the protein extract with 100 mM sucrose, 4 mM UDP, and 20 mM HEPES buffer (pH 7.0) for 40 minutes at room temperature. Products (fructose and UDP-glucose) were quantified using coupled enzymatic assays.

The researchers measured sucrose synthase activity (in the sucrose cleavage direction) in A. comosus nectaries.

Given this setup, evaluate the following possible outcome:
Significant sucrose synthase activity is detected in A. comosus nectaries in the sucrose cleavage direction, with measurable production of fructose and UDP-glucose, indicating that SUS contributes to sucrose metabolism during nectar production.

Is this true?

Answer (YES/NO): NO